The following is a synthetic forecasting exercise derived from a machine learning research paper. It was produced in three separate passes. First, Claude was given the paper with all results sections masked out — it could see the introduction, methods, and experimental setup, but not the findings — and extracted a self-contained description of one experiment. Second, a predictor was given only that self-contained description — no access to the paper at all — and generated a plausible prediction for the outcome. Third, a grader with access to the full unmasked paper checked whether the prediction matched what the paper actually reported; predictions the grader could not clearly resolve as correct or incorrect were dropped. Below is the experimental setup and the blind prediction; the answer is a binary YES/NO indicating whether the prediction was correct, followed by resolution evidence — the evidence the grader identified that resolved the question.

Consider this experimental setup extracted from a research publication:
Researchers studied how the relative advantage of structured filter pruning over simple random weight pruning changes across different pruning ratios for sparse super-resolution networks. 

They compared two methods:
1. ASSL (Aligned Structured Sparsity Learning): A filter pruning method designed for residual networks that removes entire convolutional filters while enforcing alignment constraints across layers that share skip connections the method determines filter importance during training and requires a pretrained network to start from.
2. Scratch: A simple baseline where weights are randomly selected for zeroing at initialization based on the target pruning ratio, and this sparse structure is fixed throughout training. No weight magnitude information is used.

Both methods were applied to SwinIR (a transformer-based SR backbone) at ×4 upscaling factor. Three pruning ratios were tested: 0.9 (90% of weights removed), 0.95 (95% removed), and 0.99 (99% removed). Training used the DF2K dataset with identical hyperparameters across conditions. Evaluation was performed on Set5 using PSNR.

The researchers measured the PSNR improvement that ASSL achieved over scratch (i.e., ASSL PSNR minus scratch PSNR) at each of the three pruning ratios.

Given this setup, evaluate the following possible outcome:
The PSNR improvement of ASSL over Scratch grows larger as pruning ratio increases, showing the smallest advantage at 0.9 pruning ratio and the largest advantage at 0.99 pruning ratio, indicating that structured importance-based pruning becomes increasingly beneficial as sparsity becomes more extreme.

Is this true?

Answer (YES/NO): NO